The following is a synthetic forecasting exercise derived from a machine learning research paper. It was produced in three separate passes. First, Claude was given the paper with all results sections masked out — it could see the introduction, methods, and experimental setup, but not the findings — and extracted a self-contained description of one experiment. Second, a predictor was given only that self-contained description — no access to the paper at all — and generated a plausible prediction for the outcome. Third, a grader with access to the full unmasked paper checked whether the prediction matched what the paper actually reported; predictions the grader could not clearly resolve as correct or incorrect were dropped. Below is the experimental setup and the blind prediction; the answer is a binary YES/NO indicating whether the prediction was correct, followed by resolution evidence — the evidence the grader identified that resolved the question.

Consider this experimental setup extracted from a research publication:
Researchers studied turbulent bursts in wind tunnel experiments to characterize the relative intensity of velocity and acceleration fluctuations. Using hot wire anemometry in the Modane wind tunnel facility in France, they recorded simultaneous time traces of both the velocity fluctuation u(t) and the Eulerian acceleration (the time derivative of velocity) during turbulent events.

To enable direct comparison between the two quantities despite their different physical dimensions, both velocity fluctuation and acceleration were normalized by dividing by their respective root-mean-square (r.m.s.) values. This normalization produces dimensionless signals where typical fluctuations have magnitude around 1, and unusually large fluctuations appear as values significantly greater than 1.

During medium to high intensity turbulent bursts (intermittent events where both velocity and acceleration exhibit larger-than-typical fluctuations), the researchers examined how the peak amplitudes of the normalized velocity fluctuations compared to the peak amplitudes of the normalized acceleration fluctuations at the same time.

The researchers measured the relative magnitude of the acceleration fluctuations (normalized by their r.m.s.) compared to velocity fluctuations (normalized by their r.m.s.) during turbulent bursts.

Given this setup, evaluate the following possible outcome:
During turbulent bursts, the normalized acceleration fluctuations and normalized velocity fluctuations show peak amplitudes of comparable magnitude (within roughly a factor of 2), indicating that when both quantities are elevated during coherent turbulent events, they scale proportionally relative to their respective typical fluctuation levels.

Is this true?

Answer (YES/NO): NO